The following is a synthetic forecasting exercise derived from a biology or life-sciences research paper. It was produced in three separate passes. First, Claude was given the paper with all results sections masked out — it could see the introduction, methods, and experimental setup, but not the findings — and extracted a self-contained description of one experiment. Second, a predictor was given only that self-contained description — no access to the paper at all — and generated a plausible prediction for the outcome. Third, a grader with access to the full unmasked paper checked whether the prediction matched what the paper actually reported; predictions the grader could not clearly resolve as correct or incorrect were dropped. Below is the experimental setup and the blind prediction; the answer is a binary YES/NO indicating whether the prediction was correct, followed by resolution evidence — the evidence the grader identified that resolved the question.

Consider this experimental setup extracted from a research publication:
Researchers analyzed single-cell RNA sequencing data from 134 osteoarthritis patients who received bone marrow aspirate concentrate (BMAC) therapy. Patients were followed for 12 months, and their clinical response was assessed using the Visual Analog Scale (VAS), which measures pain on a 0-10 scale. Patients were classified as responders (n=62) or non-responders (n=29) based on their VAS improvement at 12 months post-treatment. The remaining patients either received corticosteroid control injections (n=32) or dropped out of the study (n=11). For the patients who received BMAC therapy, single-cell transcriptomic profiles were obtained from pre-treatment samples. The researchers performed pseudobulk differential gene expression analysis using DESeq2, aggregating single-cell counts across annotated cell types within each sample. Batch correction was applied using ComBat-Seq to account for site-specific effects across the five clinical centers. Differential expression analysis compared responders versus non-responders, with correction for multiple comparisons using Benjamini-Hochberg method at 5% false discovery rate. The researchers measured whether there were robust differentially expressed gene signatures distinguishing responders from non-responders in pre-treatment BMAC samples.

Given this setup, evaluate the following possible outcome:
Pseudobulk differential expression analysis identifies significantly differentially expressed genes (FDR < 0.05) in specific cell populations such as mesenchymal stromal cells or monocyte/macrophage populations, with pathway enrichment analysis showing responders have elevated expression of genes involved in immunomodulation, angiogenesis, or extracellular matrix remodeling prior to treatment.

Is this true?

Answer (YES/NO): NO